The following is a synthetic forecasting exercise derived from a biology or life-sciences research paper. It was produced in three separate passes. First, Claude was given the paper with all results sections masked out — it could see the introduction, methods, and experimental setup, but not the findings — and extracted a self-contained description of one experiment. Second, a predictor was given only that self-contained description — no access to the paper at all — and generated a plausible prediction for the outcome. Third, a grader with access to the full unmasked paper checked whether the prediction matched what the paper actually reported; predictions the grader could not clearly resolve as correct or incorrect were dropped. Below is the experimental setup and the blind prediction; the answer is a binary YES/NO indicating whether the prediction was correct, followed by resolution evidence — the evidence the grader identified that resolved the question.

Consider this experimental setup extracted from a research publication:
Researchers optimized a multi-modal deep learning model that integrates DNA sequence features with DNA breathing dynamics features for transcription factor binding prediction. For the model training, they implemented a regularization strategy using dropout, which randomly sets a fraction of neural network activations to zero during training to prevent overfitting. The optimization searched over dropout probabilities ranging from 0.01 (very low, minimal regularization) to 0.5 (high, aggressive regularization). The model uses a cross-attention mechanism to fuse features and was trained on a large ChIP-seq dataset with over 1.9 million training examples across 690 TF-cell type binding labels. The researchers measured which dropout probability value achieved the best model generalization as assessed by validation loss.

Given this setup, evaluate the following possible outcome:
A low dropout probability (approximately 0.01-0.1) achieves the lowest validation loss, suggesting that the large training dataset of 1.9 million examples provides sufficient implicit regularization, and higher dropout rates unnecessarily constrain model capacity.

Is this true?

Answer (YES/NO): YES